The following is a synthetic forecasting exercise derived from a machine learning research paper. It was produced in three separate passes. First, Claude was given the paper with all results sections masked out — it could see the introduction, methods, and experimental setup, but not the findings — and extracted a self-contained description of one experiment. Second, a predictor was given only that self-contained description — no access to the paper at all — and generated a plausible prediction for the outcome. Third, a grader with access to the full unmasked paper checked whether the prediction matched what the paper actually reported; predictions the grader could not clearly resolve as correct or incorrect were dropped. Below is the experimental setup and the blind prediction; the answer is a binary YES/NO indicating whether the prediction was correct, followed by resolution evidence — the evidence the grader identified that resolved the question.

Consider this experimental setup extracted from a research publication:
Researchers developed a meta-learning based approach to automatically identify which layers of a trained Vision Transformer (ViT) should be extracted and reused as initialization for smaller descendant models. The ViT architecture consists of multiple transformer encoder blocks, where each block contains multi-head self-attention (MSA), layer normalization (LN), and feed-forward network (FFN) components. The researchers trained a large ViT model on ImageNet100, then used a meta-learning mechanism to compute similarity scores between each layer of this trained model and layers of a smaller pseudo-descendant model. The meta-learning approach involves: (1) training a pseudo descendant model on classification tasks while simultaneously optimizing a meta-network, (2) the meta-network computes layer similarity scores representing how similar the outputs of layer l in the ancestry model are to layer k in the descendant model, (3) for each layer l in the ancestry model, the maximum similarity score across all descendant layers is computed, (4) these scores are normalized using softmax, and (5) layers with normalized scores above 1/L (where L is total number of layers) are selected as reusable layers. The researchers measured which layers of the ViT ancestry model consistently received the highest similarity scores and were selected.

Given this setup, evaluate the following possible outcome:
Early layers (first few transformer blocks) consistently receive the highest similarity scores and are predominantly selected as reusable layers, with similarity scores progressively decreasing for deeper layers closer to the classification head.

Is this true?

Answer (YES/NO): YES